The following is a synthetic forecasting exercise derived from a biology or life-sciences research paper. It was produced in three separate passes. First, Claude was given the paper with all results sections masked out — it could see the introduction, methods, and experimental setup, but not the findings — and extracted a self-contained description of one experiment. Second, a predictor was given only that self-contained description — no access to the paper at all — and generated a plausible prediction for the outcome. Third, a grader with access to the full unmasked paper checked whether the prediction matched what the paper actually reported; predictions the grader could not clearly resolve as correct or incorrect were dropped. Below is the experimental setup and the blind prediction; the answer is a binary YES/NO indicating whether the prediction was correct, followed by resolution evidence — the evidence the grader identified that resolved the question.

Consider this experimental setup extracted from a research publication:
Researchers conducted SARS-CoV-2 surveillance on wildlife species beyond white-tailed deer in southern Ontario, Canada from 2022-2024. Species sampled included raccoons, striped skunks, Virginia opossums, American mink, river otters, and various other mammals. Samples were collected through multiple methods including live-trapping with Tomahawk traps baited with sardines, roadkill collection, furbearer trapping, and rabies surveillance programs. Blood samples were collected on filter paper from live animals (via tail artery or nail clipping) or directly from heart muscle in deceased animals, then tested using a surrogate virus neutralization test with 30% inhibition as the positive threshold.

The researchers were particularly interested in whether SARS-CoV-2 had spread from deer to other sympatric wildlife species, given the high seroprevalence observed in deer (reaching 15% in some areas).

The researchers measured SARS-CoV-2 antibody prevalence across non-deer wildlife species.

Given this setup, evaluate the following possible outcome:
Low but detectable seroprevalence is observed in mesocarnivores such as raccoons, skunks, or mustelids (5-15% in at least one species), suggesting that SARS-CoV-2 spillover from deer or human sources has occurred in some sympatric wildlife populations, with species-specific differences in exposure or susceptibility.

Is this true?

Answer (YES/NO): NO